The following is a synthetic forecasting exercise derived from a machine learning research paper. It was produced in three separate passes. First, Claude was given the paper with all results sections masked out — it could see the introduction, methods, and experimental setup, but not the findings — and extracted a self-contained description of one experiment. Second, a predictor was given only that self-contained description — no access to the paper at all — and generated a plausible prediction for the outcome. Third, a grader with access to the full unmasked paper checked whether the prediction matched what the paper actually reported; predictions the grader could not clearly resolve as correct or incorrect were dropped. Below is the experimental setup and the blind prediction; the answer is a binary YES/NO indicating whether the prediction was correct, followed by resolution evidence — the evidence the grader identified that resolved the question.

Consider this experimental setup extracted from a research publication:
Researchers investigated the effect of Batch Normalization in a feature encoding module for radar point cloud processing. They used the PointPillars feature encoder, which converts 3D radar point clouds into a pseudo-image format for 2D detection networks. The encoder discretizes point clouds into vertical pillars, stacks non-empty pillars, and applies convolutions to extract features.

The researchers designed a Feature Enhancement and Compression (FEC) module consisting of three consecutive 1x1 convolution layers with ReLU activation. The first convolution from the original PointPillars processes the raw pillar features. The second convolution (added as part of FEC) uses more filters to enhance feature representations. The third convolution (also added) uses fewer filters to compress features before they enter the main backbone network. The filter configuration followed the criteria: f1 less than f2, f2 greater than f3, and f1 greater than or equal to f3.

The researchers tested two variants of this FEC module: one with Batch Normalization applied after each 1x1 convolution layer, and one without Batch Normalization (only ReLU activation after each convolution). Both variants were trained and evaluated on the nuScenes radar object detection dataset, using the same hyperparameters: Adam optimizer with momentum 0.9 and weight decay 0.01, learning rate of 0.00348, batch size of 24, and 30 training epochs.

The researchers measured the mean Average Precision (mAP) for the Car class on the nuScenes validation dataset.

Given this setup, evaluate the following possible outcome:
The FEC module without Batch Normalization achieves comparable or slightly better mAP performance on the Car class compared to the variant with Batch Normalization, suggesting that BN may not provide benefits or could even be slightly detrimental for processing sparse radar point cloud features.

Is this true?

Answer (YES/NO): YES